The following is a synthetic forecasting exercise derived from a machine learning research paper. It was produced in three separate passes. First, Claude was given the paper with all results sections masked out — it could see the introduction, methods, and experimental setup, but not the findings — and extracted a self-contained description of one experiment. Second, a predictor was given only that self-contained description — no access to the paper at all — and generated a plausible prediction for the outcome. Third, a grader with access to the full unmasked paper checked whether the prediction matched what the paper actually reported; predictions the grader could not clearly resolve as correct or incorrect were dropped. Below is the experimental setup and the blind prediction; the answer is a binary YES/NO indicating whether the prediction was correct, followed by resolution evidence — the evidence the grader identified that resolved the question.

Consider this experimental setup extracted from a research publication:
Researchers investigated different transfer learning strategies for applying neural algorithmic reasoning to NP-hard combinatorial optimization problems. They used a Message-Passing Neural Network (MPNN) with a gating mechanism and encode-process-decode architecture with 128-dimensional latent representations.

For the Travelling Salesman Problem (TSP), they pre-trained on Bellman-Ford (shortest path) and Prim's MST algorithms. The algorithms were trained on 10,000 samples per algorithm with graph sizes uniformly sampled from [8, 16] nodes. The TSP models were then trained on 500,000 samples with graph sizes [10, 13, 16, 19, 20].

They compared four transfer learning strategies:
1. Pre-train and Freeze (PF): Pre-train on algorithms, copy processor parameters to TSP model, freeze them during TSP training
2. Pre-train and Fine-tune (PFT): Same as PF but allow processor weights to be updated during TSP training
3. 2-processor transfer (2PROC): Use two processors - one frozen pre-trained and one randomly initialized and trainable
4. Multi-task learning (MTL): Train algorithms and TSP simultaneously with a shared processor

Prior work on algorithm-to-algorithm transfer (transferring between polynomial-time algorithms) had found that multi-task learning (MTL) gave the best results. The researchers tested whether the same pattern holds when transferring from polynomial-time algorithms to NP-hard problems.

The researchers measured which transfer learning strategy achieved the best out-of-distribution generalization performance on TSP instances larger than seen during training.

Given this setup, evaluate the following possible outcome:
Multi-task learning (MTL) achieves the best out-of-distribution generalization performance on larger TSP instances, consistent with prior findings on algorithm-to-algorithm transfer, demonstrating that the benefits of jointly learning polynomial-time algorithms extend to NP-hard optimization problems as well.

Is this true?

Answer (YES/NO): NO